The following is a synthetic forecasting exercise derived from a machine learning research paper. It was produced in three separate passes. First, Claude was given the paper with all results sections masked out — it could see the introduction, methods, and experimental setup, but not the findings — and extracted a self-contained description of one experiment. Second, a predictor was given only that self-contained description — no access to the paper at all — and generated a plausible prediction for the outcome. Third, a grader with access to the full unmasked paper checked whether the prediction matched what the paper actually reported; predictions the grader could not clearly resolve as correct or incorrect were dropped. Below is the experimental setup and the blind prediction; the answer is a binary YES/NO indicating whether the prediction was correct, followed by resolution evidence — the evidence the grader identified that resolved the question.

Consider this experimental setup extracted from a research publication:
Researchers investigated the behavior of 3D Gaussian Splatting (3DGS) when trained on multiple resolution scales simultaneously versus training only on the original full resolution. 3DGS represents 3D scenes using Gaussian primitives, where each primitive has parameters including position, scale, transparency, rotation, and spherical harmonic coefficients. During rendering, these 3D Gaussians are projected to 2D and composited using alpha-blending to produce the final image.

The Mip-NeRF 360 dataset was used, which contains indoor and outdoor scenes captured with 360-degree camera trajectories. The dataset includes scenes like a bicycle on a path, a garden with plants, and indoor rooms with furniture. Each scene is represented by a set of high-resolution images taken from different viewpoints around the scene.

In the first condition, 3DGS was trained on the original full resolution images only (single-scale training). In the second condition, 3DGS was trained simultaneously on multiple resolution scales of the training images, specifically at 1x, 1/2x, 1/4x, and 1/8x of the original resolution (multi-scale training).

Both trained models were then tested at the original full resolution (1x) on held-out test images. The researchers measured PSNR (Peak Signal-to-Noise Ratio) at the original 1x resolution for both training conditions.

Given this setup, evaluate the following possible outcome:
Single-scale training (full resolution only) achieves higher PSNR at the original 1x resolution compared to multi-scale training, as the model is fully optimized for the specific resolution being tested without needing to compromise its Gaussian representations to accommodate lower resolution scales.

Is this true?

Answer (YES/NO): YES